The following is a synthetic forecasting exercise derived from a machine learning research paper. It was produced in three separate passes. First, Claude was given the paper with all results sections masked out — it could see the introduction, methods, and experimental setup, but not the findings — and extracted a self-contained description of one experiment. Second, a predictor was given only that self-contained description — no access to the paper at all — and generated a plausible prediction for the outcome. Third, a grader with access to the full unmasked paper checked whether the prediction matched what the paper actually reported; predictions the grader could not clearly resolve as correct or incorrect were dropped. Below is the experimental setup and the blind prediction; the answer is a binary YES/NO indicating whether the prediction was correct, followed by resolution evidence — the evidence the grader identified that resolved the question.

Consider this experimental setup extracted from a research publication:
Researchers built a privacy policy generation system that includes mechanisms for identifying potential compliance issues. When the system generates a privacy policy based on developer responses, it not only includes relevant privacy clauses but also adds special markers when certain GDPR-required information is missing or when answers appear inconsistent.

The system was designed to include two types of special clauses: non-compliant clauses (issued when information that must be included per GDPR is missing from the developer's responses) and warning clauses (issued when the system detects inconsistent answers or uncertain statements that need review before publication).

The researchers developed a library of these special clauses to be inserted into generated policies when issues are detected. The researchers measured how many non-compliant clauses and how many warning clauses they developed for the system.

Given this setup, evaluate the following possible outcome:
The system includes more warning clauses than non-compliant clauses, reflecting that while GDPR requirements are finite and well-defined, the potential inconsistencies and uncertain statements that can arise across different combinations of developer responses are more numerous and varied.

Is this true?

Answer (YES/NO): NO